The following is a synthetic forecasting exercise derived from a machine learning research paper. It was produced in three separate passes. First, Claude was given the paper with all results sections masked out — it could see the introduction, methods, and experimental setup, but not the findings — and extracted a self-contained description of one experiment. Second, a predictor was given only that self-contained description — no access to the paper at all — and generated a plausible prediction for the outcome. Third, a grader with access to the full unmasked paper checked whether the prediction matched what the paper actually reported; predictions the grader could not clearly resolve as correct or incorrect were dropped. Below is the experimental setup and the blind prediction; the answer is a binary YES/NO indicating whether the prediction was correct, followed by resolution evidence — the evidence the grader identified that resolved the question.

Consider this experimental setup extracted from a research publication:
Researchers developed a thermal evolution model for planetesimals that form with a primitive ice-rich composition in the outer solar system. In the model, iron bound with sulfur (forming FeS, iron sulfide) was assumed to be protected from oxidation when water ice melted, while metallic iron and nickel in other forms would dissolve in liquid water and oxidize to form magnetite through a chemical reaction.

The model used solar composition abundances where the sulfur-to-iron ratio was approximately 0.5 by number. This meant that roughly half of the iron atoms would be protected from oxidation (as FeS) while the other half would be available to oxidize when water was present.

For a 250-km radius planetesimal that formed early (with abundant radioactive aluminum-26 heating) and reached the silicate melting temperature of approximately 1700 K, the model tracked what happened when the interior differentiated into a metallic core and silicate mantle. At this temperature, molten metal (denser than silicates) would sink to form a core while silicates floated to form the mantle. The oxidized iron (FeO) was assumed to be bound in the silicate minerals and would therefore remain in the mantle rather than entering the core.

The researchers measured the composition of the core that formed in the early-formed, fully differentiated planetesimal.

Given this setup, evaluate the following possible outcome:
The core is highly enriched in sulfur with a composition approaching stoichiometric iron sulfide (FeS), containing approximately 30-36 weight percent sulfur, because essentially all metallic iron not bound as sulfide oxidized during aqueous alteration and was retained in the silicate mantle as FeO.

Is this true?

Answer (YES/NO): YES